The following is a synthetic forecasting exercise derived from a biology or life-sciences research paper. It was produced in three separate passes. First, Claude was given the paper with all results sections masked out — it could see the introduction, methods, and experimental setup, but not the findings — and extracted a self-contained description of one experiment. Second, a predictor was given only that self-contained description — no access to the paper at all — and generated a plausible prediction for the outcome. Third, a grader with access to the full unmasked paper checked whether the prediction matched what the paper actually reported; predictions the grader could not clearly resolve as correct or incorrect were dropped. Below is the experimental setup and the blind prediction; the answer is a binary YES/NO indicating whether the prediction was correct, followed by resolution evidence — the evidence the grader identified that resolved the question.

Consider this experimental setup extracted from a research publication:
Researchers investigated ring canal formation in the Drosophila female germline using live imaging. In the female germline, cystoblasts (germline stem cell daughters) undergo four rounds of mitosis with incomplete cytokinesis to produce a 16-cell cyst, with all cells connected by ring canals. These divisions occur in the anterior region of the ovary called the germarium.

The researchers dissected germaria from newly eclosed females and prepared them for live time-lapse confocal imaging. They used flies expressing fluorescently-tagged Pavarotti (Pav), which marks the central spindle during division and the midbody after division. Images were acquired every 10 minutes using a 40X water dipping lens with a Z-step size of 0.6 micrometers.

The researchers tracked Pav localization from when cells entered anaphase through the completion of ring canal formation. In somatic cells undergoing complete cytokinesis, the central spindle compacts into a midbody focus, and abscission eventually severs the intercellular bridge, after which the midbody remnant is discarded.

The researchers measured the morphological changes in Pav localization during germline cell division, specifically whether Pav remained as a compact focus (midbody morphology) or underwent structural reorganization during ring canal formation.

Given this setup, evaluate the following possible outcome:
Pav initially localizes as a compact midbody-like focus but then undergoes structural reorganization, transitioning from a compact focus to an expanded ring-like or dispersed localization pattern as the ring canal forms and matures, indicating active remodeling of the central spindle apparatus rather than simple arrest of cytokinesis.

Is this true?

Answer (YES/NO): YES